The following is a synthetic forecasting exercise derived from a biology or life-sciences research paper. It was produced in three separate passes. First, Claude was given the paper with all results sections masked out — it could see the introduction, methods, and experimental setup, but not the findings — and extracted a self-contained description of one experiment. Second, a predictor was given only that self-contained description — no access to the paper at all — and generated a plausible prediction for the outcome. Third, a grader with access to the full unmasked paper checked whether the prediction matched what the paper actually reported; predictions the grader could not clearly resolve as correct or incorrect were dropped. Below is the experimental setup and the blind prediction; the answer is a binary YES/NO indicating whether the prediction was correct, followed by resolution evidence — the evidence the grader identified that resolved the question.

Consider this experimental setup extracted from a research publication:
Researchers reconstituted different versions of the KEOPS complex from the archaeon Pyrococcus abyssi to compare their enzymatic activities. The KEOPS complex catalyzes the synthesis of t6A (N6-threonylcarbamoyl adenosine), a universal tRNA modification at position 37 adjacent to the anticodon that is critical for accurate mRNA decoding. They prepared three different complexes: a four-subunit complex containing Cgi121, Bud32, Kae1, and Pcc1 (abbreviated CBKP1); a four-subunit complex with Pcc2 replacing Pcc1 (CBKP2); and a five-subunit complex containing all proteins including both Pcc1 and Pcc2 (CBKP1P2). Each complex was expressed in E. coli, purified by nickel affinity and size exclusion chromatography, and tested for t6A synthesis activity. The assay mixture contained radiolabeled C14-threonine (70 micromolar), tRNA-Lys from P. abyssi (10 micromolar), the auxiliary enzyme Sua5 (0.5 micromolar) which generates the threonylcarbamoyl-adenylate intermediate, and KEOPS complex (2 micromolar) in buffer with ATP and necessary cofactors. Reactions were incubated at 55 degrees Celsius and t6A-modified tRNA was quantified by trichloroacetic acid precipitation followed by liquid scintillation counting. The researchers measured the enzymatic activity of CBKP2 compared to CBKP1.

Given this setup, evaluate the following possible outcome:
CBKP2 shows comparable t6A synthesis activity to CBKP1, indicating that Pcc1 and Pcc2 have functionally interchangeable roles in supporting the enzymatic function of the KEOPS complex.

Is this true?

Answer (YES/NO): NO